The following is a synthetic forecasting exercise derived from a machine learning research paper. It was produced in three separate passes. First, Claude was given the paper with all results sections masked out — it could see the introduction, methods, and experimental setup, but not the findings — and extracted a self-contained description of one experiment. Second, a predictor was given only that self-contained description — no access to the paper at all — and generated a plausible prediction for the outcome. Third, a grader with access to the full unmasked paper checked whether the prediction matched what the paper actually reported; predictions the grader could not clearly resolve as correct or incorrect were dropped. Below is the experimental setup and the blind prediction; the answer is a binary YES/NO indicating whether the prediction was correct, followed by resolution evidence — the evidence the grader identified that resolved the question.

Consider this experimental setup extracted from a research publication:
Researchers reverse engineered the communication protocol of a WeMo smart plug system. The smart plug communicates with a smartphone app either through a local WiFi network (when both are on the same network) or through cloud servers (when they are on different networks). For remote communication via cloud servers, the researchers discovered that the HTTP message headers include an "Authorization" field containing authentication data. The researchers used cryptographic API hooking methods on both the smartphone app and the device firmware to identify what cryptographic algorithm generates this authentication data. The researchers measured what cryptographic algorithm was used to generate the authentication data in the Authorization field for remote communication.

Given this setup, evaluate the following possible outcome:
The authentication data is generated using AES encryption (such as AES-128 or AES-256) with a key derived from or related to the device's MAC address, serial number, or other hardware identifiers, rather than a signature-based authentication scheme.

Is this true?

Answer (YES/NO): NO